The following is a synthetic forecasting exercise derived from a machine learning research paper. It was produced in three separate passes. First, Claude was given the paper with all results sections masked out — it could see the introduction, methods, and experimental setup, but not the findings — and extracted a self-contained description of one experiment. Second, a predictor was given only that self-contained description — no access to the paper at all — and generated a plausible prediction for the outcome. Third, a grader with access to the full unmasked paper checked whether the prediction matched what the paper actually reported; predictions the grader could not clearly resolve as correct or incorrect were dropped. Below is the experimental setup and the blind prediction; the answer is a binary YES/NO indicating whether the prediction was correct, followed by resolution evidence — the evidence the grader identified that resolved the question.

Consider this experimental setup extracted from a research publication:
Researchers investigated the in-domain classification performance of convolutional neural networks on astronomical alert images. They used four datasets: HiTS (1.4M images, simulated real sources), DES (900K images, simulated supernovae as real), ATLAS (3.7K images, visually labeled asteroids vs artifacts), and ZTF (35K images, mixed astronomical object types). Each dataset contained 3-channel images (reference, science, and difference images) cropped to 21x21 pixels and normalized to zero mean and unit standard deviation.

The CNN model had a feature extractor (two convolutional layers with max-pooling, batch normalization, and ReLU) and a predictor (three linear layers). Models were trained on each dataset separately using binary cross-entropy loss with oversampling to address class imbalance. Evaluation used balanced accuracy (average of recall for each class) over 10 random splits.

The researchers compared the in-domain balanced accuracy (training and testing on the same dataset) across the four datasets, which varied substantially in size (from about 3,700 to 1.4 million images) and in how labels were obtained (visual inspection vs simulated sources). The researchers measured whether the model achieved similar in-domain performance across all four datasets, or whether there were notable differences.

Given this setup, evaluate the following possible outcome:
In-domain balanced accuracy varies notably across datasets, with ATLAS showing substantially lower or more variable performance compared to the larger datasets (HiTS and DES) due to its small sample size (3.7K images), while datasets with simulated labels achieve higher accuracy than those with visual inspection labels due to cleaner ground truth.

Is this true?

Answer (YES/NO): NO